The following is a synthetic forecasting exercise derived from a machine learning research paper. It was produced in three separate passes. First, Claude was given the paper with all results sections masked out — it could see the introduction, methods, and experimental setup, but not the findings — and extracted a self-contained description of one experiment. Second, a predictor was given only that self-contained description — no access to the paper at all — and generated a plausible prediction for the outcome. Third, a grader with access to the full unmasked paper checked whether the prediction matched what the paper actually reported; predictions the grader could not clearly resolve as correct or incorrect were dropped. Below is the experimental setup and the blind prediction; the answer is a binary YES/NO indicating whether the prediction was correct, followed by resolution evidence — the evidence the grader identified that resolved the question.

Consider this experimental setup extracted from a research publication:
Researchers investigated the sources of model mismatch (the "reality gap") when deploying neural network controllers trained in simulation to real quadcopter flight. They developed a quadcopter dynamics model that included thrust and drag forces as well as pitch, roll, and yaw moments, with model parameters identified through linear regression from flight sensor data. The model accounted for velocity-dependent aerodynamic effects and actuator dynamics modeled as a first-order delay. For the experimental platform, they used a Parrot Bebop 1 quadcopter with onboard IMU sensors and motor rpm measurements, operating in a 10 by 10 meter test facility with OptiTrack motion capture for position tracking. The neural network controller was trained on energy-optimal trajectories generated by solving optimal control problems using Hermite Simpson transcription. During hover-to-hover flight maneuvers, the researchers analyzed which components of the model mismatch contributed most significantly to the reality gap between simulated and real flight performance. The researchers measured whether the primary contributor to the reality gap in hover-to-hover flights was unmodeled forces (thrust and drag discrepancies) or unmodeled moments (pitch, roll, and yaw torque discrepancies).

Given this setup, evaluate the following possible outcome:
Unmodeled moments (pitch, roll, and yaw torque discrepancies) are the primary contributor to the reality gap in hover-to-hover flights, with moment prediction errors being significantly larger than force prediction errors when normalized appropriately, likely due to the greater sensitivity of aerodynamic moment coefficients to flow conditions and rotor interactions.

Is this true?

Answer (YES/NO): YES